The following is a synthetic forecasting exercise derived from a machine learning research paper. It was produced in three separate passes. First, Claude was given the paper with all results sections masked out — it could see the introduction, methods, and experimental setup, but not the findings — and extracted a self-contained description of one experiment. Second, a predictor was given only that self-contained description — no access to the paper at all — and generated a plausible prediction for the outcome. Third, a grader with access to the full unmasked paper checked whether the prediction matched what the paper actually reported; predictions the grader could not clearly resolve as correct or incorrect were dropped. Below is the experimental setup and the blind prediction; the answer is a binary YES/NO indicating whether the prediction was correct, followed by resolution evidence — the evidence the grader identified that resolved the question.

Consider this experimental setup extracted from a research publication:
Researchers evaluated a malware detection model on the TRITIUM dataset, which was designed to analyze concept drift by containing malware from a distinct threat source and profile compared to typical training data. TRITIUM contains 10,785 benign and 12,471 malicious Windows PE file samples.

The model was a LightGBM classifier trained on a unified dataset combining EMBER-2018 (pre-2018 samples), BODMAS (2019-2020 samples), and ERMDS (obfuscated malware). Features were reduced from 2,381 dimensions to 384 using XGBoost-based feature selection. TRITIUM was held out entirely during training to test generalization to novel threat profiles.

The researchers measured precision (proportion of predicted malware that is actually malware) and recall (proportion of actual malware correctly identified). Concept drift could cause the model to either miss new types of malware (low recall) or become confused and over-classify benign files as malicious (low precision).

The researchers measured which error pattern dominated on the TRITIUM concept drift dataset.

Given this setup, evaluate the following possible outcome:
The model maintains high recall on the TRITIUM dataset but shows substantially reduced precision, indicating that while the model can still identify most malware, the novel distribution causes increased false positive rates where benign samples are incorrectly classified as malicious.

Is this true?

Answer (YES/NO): NO